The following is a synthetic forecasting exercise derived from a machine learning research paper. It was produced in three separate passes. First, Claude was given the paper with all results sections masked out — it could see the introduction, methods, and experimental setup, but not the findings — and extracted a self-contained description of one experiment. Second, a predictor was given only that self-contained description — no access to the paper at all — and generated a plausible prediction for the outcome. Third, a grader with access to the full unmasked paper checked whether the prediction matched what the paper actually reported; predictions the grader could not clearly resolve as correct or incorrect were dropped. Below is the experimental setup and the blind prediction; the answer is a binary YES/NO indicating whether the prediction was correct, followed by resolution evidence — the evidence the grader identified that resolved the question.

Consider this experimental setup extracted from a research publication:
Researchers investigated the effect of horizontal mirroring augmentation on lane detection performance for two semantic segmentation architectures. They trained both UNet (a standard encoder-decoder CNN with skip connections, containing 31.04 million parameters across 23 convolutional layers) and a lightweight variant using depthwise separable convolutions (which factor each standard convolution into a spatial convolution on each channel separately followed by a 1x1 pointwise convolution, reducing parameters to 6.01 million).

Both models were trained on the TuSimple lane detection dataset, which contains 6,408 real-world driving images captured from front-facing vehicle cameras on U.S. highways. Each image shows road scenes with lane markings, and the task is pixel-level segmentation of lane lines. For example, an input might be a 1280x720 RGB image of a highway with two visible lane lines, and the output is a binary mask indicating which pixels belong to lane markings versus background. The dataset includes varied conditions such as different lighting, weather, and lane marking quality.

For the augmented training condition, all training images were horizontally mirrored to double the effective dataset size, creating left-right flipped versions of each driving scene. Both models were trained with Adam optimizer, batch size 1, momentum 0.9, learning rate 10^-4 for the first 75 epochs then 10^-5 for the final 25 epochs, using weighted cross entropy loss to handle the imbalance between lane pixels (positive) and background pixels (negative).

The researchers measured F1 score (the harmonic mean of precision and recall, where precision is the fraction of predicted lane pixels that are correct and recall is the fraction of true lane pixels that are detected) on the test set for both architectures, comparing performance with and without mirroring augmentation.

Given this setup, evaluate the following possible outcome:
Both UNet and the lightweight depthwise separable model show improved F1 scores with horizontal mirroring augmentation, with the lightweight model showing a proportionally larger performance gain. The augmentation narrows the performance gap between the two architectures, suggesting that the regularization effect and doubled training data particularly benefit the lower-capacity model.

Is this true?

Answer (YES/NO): NO